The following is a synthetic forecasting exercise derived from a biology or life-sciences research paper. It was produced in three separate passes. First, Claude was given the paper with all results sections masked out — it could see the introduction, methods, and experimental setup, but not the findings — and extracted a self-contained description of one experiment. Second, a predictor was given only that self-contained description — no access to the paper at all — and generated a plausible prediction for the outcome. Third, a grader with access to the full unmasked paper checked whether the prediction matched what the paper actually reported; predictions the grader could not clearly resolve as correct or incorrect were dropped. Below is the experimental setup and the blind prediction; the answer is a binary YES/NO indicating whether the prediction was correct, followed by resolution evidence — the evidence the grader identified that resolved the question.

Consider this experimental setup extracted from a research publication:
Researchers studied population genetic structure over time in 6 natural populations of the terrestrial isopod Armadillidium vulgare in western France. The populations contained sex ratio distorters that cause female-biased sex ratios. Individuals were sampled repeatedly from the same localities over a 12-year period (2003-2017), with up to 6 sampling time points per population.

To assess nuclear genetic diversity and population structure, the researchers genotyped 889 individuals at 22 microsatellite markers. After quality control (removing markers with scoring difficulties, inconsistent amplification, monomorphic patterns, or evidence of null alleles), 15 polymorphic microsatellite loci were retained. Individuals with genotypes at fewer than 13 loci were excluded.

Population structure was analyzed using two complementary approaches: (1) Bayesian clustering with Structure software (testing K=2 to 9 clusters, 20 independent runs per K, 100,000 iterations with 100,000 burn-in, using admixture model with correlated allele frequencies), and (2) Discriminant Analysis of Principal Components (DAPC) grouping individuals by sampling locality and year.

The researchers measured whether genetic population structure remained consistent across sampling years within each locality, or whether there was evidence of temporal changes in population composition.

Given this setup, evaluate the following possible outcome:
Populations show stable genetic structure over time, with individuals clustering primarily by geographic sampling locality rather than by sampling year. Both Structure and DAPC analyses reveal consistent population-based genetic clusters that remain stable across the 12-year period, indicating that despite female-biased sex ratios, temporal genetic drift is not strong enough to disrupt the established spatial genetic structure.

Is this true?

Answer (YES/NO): YES